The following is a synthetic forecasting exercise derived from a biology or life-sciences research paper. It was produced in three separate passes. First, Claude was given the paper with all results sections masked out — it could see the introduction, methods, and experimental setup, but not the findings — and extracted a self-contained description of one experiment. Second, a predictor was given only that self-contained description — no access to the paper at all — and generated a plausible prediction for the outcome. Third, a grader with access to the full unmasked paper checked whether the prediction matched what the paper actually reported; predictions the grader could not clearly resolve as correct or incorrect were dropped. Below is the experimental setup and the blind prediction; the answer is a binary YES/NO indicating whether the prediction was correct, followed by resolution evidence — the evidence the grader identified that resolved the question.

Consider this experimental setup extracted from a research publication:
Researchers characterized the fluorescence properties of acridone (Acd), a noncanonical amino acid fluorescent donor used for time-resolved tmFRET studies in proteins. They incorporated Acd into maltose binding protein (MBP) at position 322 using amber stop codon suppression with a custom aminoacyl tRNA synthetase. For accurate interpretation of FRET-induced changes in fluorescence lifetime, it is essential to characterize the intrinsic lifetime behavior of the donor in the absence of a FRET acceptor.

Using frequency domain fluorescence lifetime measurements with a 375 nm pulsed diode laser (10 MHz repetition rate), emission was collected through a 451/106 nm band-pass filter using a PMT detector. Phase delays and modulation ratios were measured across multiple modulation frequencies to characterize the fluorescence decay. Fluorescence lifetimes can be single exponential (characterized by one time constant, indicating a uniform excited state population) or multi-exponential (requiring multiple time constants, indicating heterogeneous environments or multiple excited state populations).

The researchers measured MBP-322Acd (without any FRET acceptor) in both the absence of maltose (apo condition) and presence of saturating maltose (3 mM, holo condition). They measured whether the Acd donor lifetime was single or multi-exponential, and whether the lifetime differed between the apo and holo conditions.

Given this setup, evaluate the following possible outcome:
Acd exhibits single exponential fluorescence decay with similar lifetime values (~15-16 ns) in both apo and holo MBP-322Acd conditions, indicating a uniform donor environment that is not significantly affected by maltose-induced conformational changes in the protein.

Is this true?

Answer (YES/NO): NO